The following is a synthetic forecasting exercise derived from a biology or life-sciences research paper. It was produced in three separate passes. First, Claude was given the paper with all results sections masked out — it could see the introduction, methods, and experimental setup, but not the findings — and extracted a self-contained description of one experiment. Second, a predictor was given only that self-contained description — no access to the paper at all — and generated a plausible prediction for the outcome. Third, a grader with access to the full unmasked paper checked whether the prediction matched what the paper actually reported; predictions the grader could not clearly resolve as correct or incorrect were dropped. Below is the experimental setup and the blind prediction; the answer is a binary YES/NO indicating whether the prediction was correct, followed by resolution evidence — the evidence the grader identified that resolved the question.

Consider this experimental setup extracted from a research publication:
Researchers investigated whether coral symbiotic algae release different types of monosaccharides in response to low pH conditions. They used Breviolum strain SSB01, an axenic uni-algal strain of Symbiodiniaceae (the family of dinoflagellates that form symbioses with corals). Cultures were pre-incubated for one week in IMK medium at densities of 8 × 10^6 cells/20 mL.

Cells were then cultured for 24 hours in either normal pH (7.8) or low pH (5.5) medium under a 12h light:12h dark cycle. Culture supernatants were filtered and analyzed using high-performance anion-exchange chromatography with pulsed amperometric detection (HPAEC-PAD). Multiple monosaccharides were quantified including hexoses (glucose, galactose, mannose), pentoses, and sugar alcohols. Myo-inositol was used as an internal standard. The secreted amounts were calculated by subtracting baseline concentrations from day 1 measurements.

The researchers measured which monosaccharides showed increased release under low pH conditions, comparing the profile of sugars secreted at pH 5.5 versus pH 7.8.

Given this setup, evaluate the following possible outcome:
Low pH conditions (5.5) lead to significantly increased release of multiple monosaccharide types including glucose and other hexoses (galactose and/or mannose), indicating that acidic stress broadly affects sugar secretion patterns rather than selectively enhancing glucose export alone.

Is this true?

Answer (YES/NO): YES